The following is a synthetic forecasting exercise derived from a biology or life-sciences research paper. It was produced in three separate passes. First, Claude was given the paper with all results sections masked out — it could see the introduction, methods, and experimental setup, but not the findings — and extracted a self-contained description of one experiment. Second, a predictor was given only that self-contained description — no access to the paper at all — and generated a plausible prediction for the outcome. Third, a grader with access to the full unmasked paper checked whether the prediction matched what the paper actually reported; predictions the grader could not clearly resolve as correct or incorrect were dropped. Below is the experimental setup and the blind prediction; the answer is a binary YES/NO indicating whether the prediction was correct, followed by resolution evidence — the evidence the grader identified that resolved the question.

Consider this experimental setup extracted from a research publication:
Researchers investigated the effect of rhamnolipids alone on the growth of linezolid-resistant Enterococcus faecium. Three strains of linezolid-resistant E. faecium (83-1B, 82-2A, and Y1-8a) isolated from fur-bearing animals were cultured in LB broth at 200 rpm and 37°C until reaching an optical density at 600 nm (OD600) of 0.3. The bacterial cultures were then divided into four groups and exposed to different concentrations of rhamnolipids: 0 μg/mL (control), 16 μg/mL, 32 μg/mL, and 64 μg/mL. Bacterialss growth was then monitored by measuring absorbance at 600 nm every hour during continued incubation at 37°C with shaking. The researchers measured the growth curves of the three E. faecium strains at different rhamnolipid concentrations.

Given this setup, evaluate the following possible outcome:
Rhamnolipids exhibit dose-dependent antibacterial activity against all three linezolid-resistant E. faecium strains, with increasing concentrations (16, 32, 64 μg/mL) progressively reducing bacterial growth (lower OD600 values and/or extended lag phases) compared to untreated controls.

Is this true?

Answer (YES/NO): NO